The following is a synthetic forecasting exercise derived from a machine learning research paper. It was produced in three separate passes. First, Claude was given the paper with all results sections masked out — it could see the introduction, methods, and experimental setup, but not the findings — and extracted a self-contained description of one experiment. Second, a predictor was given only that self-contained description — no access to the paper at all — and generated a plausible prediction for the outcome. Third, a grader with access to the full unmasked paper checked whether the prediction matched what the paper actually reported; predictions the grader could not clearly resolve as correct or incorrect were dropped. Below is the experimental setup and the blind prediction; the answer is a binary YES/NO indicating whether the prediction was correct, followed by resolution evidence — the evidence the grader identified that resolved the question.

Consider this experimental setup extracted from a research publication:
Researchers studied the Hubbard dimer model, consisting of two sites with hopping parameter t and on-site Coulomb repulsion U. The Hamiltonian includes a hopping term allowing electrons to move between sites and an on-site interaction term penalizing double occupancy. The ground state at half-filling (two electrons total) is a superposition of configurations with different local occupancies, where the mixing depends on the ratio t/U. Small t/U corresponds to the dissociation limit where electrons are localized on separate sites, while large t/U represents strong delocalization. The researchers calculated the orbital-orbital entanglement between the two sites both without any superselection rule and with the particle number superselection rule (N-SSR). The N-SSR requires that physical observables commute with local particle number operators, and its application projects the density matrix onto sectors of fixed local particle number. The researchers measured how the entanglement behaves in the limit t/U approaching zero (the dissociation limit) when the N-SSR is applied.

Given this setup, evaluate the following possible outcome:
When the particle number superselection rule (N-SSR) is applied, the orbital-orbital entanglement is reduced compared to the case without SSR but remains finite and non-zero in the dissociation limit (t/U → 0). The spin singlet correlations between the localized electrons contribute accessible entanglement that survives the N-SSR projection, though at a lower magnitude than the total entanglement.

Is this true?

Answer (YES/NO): NO